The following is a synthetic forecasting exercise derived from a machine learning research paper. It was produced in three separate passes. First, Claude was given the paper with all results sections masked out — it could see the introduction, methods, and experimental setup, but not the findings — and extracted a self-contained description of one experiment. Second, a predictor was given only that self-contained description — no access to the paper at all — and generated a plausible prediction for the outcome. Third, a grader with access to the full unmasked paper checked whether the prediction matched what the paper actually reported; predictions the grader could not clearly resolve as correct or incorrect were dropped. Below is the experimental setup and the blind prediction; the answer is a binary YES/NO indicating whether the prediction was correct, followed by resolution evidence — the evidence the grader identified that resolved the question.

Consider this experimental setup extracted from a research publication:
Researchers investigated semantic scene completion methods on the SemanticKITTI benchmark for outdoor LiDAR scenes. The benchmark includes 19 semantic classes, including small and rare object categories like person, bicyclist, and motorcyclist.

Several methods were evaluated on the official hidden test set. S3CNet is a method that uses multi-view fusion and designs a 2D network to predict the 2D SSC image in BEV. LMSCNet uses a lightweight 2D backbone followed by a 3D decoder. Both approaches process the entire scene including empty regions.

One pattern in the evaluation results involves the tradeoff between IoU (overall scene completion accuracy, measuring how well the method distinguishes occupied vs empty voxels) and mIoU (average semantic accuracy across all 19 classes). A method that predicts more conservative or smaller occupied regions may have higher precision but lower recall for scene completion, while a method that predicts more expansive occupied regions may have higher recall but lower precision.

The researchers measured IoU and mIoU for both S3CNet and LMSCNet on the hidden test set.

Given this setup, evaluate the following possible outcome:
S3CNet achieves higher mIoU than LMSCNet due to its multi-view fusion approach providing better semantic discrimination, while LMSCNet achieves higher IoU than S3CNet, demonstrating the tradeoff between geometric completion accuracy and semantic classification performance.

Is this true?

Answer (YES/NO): YES